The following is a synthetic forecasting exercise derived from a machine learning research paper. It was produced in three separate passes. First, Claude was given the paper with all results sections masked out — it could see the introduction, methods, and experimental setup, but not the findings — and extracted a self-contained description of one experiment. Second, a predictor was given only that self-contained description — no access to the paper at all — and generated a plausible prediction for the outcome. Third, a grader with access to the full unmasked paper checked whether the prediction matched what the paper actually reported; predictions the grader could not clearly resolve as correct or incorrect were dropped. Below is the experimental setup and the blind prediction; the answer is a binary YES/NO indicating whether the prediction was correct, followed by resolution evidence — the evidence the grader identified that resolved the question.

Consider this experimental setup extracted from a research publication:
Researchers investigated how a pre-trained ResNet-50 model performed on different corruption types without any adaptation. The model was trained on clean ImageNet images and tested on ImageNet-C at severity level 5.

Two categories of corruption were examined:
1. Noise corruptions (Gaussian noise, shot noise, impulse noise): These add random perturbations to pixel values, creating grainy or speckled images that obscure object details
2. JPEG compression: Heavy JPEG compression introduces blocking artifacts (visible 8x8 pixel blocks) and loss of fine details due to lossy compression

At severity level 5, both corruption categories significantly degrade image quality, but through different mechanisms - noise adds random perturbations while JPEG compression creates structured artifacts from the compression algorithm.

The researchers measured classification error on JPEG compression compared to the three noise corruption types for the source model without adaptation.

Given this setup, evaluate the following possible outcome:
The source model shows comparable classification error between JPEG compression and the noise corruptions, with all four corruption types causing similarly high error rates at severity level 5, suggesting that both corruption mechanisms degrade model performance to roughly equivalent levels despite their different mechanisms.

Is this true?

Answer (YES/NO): NO